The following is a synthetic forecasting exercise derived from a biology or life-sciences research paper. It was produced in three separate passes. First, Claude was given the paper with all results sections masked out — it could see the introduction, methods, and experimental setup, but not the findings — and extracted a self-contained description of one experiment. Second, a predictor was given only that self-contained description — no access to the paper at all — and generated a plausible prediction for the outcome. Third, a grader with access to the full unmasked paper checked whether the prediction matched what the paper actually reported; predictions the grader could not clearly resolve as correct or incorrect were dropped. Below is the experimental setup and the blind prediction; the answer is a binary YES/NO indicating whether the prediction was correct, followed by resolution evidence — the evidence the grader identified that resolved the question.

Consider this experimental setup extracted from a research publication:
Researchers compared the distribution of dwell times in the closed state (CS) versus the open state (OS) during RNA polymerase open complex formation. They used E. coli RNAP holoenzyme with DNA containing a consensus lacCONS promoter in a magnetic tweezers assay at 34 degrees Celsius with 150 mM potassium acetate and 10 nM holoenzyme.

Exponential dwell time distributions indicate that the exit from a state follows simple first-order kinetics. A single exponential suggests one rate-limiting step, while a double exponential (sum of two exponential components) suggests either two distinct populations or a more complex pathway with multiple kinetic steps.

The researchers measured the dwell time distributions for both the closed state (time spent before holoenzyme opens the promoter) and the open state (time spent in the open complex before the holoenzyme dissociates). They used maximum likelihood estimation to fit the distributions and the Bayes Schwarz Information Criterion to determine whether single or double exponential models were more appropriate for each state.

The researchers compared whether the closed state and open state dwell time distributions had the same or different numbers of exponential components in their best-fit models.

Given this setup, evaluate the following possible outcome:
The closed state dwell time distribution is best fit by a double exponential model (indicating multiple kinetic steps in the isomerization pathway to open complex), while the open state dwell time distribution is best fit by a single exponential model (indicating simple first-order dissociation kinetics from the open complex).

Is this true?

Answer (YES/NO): NO